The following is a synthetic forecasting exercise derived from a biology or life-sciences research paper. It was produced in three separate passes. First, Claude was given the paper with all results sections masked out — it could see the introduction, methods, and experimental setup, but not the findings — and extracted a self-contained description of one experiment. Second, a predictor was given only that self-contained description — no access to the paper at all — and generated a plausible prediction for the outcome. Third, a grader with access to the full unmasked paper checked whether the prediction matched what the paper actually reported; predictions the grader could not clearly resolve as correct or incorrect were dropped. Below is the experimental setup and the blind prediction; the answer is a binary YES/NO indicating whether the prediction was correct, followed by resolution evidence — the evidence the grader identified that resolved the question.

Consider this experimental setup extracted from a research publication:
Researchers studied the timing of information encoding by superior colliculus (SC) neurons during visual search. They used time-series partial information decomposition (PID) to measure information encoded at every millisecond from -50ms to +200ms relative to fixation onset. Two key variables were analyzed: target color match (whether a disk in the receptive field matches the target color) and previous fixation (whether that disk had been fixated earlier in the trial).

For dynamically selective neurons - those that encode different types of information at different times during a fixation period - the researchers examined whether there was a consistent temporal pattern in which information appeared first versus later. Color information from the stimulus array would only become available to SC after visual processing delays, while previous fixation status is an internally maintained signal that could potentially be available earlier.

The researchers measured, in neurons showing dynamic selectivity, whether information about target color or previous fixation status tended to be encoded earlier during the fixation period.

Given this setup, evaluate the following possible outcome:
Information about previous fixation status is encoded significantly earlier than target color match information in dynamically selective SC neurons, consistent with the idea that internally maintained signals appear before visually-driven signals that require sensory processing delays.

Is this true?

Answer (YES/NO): YES